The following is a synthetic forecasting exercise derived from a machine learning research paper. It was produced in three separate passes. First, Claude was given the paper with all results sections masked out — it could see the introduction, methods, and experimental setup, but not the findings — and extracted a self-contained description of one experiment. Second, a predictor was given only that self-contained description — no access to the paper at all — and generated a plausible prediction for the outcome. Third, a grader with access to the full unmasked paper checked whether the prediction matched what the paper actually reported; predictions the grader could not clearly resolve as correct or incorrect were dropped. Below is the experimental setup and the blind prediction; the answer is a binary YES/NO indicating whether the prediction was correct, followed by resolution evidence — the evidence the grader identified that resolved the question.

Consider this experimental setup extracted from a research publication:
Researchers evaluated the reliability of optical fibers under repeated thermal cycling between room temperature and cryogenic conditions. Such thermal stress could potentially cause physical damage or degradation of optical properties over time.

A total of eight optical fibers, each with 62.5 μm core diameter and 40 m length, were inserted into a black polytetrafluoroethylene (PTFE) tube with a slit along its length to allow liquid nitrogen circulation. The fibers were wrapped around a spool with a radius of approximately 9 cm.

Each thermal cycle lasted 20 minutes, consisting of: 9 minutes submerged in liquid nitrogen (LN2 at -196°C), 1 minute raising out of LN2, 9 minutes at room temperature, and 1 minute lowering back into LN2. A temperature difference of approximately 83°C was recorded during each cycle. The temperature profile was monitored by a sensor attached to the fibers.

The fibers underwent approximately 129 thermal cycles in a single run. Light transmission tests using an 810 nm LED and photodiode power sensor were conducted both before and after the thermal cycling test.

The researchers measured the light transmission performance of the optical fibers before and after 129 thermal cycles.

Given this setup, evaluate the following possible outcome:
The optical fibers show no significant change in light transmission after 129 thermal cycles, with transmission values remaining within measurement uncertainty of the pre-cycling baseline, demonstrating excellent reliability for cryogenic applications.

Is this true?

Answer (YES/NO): YES